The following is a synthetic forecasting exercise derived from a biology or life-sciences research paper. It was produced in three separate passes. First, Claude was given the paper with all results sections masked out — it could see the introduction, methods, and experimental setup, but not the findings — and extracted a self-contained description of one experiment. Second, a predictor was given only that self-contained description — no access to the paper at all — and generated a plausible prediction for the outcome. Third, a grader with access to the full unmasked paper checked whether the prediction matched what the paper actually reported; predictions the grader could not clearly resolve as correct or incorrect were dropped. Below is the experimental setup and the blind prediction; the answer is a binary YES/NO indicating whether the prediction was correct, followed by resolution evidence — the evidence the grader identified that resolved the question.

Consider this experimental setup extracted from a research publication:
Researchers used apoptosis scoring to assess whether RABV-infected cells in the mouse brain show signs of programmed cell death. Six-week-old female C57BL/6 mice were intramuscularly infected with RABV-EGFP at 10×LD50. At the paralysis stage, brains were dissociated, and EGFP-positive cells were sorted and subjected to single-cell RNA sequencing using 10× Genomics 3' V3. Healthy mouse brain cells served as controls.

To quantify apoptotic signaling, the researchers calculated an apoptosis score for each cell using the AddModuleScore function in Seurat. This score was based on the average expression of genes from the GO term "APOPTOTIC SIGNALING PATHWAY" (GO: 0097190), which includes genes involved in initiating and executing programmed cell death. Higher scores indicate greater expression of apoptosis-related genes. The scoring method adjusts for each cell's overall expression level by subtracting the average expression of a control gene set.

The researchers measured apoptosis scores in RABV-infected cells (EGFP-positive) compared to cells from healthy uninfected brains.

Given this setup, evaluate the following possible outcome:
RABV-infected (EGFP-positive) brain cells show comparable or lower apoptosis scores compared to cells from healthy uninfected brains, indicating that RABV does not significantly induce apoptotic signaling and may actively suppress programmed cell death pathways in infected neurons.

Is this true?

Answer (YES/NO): NO